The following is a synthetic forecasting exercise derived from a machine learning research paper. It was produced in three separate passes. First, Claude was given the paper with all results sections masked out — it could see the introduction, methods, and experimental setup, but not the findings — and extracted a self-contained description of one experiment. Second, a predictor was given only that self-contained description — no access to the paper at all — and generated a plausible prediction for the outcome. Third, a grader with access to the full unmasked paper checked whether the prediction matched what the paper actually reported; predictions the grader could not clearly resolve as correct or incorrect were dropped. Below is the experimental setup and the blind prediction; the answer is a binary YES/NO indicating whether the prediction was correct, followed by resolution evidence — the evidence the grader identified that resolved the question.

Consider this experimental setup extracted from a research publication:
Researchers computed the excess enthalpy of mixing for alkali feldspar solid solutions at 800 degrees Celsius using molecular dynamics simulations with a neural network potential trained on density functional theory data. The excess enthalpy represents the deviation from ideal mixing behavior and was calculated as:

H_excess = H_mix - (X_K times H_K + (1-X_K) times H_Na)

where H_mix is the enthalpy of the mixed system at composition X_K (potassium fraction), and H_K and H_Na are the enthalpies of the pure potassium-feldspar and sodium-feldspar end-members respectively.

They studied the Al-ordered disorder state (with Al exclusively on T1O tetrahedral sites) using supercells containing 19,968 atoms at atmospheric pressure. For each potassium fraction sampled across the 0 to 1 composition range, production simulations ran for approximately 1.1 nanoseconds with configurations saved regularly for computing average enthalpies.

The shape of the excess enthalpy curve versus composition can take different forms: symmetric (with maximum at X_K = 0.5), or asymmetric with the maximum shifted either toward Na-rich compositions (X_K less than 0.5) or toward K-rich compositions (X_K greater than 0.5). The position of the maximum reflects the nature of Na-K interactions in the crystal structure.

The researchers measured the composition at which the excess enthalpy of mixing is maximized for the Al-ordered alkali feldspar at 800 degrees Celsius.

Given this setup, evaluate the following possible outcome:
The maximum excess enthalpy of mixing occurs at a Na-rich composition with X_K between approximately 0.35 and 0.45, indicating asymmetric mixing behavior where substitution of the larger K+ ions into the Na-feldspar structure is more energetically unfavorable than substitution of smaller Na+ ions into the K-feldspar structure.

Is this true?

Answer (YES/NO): YES